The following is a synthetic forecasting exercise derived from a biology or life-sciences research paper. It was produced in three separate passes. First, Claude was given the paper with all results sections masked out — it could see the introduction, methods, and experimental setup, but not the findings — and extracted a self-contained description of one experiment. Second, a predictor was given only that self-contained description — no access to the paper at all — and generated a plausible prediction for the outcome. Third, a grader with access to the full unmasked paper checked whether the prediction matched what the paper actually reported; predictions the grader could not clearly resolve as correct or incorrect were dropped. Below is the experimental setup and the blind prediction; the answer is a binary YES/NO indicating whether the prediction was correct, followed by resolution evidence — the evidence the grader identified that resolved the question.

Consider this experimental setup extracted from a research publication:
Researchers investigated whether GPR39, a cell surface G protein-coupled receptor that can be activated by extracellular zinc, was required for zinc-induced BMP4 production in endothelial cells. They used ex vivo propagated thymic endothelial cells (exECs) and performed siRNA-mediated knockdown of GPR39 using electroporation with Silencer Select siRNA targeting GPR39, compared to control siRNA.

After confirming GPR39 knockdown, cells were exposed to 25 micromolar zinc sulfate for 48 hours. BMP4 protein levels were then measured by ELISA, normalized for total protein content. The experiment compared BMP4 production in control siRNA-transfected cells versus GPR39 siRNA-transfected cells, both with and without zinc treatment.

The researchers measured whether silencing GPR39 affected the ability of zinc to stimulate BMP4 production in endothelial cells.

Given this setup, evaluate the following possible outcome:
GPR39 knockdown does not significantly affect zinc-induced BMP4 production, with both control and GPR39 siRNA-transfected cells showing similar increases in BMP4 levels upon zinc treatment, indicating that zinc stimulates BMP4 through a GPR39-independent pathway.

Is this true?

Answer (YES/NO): NO